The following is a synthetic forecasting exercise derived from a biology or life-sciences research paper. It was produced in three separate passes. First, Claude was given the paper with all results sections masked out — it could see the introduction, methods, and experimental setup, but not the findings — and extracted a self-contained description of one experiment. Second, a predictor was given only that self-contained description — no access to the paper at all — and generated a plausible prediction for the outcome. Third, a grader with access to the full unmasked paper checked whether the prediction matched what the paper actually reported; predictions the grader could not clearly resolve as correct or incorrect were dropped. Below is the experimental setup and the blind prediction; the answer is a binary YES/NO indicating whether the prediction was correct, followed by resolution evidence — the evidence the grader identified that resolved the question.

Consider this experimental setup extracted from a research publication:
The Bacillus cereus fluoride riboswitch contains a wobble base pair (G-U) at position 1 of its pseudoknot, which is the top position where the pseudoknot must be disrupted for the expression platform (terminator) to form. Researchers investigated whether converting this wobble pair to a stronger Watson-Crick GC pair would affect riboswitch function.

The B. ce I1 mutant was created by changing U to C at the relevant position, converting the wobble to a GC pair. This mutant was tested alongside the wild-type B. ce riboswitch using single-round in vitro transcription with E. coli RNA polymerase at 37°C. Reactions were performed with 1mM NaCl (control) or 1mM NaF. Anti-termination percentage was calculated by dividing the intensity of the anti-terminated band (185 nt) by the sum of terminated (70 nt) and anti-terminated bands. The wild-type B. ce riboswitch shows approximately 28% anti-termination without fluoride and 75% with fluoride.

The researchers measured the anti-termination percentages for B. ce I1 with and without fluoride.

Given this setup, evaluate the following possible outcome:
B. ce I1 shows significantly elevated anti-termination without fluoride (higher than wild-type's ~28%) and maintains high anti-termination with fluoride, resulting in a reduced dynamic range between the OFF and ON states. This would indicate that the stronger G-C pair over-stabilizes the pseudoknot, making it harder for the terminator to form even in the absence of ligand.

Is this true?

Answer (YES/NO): YES